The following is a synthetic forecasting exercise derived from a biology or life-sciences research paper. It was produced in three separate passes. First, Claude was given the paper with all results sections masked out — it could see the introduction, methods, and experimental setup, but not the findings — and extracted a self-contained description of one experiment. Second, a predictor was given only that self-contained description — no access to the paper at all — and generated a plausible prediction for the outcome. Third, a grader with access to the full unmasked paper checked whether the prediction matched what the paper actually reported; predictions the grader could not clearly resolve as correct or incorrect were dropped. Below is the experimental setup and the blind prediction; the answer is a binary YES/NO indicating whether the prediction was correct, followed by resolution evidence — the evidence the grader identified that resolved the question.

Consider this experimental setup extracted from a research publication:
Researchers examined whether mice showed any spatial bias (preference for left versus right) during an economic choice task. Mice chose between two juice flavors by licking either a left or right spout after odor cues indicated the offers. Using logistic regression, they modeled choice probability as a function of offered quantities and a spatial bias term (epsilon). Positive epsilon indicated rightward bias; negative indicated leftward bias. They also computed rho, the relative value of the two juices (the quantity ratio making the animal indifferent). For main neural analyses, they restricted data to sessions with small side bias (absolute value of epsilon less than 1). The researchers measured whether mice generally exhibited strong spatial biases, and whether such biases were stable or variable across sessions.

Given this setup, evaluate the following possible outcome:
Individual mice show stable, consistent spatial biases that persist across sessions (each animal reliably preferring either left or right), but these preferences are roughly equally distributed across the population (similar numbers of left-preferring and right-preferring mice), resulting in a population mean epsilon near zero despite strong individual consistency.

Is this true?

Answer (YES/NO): NO